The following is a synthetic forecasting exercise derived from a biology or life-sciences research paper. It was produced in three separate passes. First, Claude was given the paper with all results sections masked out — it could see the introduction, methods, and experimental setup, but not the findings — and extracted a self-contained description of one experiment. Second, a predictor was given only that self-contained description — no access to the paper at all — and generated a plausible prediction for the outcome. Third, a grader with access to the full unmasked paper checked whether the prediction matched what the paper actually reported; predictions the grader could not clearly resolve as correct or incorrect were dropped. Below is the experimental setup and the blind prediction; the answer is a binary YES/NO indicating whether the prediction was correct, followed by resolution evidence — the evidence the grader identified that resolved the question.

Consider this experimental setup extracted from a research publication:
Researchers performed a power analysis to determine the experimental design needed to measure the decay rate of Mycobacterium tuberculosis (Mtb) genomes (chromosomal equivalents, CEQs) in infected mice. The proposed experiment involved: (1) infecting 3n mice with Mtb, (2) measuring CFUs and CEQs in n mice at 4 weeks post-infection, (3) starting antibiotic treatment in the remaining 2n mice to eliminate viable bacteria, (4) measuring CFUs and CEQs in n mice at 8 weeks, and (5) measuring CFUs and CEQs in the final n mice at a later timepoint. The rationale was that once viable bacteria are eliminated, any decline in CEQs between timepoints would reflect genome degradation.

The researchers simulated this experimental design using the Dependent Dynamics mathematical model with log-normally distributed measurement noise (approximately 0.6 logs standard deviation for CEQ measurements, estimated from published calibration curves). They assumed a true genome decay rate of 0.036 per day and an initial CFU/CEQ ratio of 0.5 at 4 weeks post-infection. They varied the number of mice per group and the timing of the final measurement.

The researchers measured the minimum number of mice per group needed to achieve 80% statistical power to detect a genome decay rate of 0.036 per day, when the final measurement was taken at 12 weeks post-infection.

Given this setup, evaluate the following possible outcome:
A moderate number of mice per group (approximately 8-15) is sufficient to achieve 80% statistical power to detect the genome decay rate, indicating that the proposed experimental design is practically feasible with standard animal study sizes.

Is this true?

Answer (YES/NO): YES